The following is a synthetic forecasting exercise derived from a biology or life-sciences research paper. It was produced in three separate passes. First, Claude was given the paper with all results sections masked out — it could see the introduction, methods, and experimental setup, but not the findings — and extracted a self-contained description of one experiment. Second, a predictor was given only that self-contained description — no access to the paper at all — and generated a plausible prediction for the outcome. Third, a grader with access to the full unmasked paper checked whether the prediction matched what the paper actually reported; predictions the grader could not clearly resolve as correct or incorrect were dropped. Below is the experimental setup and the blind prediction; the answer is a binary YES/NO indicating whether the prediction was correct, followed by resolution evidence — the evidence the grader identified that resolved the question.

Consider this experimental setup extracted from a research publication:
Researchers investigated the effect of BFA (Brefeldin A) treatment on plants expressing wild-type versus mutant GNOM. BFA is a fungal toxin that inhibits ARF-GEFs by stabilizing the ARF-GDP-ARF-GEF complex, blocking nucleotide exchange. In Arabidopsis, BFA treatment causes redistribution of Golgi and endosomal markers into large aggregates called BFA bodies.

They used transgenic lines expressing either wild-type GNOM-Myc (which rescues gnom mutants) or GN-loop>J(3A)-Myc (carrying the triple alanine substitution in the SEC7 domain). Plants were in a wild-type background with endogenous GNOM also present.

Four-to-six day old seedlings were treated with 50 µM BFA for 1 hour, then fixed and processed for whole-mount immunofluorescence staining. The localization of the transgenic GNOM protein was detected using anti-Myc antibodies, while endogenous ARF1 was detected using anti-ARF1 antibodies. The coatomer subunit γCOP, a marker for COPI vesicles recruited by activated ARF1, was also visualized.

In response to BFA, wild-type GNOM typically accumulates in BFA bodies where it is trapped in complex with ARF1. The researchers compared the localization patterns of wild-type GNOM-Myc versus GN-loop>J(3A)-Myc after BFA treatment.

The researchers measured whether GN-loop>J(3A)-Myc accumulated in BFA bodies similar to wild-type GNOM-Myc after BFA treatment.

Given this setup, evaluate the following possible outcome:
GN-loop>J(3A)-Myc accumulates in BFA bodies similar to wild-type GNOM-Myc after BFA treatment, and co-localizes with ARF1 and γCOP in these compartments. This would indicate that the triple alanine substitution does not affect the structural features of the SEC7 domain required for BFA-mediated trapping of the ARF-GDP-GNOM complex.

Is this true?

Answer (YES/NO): NO